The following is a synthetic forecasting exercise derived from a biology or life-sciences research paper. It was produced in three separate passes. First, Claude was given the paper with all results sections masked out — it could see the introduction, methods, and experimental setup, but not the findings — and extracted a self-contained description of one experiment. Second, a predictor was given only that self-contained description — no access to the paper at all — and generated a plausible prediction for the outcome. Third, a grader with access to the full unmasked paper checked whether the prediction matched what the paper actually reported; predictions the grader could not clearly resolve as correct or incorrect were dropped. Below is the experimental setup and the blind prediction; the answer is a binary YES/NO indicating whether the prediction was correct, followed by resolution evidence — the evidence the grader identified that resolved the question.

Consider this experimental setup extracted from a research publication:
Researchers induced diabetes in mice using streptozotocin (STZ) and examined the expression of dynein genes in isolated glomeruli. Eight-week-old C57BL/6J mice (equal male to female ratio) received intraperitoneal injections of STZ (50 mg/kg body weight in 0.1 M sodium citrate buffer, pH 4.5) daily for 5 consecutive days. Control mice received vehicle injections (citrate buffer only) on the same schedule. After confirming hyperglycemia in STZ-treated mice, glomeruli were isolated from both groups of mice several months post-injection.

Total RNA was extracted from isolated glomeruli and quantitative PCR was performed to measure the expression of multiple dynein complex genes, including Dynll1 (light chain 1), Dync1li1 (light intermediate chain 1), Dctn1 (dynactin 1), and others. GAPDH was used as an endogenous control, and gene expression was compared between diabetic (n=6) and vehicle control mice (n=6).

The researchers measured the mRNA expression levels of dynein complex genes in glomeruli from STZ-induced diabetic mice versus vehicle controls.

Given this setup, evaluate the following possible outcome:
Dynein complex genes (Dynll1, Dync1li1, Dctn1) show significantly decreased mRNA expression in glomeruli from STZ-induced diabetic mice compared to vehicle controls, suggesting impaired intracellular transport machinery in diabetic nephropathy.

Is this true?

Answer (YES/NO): NO